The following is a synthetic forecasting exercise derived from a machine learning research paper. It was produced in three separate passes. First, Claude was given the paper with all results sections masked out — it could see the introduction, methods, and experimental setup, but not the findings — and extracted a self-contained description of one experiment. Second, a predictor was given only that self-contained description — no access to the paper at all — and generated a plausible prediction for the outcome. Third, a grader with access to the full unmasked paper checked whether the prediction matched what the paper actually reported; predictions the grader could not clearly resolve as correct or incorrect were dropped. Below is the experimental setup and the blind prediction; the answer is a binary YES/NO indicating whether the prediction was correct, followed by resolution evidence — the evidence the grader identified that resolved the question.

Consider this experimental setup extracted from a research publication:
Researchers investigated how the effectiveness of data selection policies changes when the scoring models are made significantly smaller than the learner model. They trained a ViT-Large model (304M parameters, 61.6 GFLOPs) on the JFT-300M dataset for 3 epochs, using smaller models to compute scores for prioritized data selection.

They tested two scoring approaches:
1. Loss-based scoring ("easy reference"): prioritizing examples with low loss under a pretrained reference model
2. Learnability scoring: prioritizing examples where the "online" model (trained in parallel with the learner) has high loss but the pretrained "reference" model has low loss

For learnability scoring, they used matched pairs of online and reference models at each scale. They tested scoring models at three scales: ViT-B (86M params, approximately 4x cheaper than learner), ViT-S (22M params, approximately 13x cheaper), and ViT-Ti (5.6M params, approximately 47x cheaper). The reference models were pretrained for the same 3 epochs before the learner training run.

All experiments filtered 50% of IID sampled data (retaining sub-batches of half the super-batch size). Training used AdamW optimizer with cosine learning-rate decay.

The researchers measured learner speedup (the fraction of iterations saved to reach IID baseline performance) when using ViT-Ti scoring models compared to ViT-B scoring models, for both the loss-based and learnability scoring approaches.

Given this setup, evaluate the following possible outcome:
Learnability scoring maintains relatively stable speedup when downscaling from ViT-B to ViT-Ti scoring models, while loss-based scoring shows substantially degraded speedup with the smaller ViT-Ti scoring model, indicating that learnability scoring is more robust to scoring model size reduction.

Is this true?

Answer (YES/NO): YES